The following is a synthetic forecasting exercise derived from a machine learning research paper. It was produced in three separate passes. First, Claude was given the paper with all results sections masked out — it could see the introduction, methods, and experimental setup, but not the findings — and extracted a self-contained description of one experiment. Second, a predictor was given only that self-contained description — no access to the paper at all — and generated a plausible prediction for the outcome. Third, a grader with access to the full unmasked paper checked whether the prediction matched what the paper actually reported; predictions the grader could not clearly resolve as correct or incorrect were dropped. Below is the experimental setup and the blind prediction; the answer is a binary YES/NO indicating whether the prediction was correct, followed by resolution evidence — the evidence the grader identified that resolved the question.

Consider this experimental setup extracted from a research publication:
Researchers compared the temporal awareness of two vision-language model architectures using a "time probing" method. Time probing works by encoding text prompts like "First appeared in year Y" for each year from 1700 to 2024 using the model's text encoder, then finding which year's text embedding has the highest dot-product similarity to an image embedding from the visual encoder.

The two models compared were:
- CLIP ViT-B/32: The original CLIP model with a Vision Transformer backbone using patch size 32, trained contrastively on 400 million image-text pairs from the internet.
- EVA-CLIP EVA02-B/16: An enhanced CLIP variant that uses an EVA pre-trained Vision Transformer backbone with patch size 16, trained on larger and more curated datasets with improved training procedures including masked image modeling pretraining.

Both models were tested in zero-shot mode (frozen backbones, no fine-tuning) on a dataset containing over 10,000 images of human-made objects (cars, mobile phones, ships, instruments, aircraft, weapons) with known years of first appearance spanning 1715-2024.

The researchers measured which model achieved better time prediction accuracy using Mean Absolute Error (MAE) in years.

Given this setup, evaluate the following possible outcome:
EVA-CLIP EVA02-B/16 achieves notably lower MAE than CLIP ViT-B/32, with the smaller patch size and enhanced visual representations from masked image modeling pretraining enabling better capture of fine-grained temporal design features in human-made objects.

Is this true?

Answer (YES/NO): YES